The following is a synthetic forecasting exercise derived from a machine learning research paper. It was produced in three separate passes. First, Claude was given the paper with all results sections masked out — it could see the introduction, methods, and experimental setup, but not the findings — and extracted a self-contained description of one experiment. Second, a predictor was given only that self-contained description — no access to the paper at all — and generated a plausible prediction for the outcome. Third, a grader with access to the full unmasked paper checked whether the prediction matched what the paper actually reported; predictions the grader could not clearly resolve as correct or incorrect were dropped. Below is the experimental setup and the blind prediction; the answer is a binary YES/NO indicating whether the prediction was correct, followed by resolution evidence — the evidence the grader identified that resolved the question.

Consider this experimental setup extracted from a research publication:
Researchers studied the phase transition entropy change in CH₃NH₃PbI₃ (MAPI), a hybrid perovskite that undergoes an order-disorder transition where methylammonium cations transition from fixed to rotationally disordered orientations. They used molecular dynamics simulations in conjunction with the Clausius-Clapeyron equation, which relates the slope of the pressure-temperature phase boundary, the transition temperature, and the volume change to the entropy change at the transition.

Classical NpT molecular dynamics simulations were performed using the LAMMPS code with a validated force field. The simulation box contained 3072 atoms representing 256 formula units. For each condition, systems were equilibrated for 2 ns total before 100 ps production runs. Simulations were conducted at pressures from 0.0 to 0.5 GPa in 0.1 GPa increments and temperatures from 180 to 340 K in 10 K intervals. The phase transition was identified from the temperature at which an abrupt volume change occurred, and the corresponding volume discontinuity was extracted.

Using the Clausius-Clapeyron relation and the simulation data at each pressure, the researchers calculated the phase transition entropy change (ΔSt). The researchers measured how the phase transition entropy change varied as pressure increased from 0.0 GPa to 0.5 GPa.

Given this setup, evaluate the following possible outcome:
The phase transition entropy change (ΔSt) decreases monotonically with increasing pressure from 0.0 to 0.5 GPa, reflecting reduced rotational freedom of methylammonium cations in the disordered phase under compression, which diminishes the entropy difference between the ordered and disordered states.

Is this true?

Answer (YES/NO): NO